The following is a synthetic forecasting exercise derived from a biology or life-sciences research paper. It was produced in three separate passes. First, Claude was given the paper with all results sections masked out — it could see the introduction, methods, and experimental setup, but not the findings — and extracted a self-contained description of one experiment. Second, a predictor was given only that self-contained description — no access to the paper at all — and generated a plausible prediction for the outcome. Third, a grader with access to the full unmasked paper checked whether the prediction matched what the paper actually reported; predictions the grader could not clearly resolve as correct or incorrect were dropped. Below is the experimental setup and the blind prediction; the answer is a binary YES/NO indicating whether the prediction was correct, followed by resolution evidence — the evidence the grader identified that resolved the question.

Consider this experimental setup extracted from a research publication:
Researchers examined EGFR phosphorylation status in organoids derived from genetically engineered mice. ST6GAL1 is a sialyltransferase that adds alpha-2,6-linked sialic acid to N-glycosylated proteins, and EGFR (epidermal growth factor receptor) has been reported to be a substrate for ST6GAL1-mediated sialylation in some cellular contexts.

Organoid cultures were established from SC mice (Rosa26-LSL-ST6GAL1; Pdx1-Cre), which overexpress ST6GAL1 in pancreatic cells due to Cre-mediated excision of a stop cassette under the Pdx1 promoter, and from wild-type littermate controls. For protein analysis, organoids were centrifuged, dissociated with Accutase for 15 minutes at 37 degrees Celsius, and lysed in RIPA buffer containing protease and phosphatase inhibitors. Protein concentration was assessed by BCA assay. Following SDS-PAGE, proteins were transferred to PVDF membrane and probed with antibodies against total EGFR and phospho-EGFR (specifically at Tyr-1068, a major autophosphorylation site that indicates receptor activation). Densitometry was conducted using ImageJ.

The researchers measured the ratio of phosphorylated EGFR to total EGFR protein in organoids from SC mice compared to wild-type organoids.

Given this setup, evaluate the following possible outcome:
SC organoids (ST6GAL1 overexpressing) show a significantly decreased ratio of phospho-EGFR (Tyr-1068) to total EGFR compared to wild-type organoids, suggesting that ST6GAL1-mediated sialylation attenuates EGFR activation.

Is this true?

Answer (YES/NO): NO